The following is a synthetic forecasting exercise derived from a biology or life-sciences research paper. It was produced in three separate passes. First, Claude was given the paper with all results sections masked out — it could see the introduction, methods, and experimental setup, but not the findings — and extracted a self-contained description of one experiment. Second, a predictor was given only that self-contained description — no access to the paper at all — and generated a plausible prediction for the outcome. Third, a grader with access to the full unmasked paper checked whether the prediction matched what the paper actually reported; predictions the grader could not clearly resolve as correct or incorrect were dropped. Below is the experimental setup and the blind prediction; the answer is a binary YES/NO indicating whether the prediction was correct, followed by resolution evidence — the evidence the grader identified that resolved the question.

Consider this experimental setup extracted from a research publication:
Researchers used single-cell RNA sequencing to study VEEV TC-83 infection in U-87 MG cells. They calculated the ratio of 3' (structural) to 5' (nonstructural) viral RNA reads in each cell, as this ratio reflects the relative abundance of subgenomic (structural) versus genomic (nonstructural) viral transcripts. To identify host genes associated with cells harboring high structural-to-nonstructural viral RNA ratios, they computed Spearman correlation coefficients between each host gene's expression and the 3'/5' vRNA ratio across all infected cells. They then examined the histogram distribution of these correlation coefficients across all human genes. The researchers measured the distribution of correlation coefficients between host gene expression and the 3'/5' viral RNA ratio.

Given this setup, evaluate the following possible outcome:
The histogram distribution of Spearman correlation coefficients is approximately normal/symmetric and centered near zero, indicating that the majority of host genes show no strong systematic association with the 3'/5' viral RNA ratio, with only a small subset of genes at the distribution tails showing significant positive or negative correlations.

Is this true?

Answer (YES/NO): NO